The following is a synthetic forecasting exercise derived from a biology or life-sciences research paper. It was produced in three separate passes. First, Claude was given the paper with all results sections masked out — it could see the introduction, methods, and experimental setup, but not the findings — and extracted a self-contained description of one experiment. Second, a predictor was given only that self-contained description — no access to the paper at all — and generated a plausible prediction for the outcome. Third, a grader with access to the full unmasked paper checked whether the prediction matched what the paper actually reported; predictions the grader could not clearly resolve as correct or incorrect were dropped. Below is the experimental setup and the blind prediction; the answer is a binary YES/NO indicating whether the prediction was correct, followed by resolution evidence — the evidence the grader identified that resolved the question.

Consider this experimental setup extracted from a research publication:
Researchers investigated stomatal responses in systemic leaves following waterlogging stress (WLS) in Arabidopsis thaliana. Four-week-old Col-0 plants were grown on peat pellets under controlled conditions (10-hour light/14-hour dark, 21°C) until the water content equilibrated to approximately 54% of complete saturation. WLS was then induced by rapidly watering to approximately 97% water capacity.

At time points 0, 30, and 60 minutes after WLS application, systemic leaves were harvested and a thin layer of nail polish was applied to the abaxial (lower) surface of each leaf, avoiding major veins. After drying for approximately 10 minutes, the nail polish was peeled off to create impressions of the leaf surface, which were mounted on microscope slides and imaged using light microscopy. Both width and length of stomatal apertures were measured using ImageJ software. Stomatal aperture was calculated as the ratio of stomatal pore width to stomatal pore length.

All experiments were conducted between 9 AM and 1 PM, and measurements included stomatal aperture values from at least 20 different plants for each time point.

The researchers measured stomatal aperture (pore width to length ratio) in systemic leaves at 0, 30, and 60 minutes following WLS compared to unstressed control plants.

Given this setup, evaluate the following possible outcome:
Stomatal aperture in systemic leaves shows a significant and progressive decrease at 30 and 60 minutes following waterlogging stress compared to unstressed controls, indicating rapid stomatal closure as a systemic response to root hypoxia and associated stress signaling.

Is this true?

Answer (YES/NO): NO